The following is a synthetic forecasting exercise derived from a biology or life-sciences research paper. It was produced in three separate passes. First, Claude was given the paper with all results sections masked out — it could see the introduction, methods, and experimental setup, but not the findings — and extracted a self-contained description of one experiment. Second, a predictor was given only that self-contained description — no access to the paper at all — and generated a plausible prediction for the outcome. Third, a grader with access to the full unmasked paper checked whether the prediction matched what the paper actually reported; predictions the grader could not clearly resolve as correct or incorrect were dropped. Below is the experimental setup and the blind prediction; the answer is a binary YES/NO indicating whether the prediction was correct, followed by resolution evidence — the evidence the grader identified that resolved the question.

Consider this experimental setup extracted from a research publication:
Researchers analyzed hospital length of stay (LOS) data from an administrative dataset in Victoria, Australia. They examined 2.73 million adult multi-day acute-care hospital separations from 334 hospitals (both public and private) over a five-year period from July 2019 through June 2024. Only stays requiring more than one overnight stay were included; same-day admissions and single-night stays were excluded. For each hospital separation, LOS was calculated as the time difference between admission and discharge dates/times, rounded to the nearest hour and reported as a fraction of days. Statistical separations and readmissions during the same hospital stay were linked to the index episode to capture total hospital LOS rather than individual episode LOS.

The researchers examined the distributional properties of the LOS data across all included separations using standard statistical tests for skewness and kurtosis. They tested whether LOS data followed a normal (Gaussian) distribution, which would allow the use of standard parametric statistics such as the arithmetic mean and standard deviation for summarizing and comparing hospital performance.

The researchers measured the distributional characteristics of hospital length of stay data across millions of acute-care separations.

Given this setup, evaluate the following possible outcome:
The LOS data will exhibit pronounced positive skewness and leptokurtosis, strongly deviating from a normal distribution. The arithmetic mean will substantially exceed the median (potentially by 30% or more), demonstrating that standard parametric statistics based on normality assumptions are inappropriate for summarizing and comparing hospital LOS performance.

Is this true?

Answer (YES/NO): YES